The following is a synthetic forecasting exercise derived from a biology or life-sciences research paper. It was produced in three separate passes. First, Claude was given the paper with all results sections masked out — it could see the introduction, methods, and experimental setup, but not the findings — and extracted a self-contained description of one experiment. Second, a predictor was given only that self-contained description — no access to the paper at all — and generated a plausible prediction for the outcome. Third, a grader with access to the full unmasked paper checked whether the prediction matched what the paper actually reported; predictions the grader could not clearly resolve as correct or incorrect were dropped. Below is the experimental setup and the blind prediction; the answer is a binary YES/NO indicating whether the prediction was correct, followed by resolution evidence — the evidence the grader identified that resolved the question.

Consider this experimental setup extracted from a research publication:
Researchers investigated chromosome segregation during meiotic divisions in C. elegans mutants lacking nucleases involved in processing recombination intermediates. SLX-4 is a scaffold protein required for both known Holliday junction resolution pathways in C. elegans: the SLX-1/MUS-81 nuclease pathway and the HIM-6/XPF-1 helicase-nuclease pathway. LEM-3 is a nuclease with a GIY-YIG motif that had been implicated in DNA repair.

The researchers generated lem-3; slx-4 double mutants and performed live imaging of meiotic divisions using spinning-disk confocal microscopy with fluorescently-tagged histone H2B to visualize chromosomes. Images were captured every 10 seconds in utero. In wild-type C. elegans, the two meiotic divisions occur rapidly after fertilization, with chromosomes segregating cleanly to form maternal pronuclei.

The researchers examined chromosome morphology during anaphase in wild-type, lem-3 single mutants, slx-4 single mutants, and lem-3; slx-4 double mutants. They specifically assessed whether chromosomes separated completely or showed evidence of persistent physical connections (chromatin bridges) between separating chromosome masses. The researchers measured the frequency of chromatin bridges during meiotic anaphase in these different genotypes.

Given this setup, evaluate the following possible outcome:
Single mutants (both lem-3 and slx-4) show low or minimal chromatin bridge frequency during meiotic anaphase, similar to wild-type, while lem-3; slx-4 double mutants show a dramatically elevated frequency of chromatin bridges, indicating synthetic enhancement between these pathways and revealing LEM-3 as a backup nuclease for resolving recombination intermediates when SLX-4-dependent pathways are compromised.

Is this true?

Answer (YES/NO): NO